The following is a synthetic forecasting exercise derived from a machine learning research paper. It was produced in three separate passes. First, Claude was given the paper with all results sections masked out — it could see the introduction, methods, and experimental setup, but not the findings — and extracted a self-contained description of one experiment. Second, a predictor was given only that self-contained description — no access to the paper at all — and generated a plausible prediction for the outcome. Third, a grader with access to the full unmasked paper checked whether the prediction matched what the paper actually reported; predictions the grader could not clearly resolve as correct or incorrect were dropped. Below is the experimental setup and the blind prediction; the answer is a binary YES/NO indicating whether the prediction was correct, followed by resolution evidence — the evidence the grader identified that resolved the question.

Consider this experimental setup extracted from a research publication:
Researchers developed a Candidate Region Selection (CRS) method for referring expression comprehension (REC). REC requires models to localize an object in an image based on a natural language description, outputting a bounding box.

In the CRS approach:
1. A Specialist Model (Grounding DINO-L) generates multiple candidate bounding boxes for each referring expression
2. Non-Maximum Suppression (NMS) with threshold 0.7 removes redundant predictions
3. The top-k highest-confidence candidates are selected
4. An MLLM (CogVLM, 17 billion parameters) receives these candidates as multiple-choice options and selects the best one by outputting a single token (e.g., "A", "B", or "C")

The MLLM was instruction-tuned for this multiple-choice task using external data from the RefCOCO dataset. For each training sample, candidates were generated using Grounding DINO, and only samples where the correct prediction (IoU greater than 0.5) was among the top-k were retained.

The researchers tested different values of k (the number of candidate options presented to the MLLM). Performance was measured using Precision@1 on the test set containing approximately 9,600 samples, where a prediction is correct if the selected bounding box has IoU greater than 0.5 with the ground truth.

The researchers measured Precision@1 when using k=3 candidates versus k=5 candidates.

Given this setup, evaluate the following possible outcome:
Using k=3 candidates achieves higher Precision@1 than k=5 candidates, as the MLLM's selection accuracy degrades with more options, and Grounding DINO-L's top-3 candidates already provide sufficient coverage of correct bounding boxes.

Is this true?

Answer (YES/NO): NO